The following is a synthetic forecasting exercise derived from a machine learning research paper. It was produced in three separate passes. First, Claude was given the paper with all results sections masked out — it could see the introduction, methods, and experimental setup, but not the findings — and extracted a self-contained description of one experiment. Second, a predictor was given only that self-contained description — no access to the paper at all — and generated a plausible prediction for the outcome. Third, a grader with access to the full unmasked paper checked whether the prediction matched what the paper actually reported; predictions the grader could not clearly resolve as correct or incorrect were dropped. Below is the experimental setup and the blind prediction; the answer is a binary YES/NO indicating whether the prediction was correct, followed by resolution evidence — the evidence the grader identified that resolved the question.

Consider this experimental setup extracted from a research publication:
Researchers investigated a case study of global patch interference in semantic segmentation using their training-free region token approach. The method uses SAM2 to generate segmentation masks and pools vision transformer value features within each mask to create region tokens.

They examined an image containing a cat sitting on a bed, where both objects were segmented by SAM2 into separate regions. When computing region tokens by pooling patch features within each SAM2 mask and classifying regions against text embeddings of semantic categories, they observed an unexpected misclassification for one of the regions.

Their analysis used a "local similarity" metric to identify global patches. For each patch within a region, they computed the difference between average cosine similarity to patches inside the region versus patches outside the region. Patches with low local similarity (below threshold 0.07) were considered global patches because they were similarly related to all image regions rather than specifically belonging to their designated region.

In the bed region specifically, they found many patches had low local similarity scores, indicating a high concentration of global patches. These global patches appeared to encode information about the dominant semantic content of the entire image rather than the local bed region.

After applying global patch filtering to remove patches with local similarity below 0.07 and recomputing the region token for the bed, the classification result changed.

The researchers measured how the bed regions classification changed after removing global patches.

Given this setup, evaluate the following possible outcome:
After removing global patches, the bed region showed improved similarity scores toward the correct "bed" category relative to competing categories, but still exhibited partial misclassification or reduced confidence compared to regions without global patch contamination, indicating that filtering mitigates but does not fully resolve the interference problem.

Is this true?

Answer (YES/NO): NO